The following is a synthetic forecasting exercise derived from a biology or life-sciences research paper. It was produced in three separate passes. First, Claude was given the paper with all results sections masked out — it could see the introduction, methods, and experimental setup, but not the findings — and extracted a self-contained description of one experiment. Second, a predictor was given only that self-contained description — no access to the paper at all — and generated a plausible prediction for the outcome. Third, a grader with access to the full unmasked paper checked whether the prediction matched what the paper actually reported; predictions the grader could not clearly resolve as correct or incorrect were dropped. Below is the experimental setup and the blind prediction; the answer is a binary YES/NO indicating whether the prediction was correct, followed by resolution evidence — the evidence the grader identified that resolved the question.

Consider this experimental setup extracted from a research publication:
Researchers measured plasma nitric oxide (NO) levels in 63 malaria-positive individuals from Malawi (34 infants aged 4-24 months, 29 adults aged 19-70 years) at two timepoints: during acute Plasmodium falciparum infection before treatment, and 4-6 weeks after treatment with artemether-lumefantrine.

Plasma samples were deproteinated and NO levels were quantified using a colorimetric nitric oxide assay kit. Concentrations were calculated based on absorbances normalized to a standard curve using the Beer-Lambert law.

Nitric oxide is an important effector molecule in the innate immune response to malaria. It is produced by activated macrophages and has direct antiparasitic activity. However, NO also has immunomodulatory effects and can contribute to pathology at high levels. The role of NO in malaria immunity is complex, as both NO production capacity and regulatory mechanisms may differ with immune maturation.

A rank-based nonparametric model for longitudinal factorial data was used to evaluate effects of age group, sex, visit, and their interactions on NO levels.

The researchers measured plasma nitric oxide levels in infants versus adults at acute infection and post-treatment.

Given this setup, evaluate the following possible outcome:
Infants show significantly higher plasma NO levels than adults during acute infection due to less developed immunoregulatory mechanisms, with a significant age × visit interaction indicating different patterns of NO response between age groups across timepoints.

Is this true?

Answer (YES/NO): NO